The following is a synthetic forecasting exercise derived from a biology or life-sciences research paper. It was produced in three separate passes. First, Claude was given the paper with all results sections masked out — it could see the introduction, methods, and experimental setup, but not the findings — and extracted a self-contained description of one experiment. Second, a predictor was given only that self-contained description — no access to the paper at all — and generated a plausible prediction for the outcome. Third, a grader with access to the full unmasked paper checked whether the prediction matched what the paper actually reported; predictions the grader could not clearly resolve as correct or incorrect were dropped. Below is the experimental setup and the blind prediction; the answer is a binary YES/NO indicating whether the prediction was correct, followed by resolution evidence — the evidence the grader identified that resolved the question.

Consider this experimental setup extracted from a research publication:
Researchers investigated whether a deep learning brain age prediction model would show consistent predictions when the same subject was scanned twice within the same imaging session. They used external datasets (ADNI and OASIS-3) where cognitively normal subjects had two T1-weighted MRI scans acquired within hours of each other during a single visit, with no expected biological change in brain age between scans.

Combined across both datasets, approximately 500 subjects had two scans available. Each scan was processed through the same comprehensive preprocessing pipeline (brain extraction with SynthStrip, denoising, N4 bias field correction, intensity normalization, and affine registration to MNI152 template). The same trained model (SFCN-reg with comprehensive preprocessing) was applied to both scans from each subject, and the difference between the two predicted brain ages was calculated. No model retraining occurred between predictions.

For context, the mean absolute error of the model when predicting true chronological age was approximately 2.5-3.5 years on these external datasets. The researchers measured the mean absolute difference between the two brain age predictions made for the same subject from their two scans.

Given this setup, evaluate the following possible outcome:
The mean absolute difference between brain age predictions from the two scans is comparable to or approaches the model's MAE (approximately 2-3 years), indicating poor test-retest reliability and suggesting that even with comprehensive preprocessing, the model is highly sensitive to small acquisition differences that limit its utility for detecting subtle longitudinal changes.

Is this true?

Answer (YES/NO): NO